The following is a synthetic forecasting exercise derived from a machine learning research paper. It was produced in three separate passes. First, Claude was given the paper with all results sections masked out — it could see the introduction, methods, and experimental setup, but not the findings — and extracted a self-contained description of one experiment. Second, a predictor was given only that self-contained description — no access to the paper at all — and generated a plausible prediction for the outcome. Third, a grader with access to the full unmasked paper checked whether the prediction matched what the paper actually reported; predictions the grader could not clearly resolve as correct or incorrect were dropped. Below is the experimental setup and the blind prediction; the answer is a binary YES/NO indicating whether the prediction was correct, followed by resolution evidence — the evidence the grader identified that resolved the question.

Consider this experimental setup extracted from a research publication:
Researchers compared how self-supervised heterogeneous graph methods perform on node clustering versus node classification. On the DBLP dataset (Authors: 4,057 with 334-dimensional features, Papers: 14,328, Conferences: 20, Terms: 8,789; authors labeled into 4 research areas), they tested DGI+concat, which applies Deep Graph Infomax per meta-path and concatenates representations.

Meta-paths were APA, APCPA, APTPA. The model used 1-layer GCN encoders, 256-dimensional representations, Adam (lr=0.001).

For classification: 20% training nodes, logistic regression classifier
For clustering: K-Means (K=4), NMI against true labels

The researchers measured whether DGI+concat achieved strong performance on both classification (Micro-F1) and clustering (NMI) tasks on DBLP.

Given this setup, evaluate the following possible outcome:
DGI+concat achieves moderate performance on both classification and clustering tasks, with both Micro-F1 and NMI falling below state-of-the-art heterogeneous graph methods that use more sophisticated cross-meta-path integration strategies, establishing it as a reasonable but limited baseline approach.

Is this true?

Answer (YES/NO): NO